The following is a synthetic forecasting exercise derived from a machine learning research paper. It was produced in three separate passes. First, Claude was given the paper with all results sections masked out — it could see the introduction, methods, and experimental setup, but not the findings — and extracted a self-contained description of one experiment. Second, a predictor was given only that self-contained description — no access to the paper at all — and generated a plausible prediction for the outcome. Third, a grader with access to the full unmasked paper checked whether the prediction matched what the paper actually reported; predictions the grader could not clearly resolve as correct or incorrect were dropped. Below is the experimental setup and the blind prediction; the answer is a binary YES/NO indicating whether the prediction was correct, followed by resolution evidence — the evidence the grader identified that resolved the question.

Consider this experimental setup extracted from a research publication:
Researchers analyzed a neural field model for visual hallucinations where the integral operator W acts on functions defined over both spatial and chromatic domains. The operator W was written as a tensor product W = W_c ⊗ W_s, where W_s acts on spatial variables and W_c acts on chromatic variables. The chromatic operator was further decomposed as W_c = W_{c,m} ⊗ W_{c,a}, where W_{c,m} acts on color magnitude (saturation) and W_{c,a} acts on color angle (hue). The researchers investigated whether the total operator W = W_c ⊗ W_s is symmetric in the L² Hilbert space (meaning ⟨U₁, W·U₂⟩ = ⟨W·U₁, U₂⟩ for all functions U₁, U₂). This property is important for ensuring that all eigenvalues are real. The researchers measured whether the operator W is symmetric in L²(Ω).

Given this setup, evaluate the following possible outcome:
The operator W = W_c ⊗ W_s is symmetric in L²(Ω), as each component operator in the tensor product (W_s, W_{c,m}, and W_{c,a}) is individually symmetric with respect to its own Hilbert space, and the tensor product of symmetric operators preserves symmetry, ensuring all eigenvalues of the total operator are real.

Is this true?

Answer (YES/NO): YES